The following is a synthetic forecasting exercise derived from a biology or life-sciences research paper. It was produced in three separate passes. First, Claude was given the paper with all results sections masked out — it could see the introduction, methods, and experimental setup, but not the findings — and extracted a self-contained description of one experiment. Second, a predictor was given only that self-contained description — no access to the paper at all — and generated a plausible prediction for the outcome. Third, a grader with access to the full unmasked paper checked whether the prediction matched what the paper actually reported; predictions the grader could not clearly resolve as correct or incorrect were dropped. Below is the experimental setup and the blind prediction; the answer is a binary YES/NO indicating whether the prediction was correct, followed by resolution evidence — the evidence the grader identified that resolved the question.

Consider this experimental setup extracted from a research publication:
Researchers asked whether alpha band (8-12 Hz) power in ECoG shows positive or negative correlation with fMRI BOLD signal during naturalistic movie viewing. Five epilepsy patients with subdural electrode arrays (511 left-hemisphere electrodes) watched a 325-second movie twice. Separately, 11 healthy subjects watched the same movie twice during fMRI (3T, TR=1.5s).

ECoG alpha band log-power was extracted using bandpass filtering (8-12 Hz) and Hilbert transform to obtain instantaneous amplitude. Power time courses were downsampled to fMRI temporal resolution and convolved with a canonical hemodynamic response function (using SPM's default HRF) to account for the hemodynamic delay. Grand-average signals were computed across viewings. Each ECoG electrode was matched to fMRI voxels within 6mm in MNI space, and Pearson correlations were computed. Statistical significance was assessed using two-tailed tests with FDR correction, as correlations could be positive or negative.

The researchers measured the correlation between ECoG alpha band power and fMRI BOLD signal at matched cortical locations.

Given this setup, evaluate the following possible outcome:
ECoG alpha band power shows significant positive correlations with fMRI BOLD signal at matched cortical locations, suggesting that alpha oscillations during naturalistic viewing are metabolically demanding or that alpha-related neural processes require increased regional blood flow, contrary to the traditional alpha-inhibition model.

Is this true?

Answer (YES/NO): NO